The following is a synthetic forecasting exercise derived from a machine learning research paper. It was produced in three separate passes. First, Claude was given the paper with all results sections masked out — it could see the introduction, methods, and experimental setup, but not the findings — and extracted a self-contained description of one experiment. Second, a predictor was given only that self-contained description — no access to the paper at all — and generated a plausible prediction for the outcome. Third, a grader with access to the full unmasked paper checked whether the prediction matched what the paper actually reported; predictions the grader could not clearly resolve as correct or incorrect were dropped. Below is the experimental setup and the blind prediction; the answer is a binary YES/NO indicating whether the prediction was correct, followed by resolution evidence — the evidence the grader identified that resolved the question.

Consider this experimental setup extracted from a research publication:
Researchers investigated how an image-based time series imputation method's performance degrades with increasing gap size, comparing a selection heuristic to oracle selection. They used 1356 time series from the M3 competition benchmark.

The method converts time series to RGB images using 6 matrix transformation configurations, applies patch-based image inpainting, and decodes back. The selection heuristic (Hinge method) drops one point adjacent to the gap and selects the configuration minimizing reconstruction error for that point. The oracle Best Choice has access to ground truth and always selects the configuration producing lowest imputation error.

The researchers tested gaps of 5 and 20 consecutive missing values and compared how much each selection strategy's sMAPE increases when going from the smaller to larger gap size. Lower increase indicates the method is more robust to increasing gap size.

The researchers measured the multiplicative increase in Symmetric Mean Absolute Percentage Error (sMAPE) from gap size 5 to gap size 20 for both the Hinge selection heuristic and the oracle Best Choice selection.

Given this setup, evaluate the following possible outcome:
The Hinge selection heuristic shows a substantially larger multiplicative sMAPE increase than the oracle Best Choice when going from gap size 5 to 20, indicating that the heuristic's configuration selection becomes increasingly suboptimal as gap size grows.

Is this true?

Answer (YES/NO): YES